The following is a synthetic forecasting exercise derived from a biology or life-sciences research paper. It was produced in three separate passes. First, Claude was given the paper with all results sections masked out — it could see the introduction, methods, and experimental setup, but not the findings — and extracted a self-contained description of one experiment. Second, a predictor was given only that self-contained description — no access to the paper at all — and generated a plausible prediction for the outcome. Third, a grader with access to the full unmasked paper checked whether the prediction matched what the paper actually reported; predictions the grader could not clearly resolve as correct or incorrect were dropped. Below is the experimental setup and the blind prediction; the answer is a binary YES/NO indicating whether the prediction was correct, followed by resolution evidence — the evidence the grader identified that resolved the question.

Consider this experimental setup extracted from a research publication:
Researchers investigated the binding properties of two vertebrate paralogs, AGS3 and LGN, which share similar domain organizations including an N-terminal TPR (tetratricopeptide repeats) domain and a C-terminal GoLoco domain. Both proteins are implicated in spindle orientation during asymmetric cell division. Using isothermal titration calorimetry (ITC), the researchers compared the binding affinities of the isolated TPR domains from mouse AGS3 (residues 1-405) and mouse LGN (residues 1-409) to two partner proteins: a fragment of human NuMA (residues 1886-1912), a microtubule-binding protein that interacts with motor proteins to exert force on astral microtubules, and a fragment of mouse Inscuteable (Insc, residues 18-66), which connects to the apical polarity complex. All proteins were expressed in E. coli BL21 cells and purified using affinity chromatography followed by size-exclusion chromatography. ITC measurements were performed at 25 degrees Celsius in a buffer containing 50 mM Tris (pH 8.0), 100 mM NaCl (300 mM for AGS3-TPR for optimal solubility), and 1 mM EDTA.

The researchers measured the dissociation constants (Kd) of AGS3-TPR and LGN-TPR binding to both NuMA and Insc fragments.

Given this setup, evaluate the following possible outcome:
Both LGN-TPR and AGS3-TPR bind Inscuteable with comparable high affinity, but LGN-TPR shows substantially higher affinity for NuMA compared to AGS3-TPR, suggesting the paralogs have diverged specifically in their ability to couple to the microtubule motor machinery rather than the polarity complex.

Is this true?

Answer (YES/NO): NO